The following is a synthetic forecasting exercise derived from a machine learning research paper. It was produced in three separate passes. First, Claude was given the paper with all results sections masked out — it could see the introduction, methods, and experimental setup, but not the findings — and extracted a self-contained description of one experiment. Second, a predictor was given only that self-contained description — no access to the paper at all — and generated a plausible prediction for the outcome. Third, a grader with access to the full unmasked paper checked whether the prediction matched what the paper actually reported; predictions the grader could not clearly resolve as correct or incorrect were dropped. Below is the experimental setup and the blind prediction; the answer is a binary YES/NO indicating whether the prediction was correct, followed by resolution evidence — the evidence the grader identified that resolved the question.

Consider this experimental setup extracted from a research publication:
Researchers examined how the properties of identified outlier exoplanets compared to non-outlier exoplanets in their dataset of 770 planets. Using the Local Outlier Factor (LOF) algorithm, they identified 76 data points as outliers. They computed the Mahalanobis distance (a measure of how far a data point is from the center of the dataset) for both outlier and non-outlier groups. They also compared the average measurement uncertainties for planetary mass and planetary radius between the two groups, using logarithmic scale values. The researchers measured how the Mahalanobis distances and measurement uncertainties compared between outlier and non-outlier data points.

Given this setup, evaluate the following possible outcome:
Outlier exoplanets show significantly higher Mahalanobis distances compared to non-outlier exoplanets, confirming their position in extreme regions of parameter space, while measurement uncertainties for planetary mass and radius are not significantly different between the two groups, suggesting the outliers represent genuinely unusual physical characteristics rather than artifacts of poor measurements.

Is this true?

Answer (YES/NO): NO